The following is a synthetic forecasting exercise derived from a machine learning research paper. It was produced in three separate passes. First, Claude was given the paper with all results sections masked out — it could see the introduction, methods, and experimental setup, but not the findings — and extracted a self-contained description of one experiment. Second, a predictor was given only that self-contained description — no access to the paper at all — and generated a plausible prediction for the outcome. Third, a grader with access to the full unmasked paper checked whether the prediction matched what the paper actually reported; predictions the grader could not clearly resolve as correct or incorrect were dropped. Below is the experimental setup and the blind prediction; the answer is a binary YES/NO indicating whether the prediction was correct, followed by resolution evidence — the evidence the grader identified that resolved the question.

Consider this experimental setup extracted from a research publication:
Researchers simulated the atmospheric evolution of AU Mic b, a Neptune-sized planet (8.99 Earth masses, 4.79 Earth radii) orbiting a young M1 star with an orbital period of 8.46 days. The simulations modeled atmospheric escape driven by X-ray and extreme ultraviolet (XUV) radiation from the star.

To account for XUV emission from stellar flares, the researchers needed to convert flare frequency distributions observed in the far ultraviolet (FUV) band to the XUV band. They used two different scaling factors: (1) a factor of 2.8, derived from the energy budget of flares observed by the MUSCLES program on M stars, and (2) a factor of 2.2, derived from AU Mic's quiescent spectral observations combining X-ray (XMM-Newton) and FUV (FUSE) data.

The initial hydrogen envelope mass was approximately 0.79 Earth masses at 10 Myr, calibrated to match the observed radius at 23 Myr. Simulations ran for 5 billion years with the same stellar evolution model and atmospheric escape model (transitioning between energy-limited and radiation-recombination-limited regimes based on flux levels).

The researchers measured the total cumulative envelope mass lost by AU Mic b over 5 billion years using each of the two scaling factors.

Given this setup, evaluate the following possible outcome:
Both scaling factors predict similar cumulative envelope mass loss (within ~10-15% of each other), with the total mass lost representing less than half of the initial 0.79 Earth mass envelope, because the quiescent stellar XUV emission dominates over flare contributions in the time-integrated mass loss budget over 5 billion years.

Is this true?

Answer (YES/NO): YES